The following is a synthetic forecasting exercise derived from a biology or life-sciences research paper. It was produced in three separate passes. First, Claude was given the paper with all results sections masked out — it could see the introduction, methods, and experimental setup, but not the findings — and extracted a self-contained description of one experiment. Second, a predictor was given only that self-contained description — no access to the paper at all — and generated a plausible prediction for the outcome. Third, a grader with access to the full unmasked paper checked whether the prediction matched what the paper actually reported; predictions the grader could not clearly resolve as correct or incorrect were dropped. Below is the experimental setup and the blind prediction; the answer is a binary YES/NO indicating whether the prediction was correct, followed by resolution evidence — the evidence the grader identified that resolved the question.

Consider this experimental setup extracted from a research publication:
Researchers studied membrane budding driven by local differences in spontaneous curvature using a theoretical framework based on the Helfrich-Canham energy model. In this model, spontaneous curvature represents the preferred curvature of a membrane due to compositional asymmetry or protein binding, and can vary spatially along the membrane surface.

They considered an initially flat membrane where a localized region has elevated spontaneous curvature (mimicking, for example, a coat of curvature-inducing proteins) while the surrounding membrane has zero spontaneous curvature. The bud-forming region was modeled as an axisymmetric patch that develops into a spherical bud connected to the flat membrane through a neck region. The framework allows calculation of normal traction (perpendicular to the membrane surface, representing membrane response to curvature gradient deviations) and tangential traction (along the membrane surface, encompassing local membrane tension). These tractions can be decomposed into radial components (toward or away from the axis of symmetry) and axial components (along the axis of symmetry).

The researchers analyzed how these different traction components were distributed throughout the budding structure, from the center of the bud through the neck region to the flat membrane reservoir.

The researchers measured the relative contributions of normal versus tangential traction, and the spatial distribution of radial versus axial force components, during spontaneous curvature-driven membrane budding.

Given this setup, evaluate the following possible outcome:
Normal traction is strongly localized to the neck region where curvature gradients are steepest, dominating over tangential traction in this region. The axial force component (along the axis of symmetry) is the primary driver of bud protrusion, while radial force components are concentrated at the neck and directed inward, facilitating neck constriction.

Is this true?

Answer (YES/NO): NO